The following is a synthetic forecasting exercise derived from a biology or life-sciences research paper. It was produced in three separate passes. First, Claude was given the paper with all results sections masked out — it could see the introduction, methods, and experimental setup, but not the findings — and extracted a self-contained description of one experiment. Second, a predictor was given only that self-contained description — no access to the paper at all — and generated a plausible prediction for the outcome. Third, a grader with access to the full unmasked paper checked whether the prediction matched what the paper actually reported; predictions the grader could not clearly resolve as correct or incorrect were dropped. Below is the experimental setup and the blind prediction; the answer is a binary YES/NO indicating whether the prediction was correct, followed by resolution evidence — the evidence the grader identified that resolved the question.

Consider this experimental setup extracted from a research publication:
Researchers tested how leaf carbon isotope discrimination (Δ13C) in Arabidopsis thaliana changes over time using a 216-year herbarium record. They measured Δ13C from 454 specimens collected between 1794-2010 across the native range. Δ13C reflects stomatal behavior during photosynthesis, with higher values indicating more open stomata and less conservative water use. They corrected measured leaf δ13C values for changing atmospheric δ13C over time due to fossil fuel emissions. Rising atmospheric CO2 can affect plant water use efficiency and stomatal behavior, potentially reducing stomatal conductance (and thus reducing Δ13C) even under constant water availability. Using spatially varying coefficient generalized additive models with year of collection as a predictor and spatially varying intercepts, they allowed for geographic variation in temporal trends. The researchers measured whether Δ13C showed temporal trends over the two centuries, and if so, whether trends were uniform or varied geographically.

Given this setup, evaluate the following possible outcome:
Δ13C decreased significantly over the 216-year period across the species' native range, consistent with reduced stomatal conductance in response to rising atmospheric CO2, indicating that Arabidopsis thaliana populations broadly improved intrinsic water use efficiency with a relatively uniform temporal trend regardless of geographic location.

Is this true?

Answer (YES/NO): NO